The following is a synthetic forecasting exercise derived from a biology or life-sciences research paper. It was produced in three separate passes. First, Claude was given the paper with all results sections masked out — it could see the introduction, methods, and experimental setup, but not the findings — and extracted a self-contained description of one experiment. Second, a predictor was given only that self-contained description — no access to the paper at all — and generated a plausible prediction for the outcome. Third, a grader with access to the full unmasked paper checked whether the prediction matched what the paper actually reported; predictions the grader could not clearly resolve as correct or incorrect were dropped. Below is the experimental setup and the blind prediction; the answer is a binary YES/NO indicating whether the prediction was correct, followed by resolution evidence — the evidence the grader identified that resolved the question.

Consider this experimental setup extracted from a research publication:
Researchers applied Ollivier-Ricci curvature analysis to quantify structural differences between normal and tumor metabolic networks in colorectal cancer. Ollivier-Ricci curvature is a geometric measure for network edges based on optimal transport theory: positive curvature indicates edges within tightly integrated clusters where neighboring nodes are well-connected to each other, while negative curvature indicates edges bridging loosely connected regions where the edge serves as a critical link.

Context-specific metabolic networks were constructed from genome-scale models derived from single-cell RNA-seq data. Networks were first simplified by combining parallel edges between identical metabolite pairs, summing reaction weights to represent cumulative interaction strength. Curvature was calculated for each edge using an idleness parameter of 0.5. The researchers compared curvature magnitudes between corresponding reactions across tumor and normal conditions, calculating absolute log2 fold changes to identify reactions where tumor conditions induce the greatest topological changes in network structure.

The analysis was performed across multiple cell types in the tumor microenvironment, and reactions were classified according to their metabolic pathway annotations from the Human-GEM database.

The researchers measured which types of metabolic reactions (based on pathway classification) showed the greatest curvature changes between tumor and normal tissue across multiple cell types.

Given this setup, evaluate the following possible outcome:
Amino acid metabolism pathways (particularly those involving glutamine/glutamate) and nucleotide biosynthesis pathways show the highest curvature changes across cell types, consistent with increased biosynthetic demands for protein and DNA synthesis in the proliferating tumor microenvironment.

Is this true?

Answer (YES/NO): NO